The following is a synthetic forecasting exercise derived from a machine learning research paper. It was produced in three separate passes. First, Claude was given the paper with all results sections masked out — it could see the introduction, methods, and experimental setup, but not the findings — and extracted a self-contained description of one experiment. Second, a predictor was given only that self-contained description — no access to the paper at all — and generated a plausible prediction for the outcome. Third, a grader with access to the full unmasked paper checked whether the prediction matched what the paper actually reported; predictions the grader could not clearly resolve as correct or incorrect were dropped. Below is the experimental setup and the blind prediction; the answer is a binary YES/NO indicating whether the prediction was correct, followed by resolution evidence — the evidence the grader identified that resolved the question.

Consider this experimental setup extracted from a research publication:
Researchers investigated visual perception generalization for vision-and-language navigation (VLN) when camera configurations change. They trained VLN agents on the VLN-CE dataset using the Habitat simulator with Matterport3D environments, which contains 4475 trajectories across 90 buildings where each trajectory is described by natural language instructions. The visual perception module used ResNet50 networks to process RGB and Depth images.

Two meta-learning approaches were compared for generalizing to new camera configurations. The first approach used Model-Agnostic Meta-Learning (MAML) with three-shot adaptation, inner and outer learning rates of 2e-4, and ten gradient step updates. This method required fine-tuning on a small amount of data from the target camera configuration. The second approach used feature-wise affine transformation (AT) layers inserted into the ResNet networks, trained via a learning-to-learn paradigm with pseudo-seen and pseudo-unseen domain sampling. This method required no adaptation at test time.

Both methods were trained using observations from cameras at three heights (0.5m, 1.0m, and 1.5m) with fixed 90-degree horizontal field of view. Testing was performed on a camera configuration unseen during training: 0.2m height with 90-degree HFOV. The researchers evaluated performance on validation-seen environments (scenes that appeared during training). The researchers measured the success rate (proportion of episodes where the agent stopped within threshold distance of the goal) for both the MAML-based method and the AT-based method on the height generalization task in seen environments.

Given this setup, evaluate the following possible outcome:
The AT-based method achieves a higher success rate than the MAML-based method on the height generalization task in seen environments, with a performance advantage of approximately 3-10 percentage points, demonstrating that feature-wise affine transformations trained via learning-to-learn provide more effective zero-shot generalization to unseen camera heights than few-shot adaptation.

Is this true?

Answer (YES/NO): NO